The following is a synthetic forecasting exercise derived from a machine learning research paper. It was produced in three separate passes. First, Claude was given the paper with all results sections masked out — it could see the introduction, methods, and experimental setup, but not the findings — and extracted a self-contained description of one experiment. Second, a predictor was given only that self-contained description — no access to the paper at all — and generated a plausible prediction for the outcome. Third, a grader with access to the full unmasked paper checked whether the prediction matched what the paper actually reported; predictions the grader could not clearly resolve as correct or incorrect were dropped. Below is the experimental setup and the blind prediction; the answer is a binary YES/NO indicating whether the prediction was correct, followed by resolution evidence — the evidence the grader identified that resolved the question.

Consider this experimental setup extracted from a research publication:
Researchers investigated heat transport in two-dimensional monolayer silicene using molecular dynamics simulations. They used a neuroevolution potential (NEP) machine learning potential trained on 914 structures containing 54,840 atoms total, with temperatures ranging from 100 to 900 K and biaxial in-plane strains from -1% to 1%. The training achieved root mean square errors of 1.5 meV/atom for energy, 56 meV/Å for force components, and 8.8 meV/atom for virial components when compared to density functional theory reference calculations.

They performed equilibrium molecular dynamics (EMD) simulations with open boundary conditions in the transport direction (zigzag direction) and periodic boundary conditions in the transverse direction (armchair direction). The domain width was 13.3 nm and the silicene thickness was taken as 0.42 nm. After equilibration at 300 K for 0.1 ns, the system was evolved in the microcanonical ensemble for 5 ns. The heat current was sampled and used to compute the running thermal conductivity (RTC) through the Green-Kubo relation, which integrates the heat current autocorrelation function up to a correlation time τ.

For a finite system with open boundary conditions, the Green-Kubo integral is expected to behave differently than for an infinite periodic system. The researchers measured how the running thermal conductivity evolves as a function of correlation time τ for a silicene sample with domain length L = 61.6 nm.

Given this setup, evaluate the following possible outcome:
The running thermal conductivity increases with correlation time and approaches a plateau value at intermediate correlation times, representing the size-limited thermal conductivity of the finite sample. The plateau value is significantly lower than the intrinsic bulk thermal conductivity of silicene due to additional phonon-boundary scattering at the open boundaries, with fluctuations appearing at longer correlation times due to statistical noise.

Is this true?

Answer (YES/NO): NO